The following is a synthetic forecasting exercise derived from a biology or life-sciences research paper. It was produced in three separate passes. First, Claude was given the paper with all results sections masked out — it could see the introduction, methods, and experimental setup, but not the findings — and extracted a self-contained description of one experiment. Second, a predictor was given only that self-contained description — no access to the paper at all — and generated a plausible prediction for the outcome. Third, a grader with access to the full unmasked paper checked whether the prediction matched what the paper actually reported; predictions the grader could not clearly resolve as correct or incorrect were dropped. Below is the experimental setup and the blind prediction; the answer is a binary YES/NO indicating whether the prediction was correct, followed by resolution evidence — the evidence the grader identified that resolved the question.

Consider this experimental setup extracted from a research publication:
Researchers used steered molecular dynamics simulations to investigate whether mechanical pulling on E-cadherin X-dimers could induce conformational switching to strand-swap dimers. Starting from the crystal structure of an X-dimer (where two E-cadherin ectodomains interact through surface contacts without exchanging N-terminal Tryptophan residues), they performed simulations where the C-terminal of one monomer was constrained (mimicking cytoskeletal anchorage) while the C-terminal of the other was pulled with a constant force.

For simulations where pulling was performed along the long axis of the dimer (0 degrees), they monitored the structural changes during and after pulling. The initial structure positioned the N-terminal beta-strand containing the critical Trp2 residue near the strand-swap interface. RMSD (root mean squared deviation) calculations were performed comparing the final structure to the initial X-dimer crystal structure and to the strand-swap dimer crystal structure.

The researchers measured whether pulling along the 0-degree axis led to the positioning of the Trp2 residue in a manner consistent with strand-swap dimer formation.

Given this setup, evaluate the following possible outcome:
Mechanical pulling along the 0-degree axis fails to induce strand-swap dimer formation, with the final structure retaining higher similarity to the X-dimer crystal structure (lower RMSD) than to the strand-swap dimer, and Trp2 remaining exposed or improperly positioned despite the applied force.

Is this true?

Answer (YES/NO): NO